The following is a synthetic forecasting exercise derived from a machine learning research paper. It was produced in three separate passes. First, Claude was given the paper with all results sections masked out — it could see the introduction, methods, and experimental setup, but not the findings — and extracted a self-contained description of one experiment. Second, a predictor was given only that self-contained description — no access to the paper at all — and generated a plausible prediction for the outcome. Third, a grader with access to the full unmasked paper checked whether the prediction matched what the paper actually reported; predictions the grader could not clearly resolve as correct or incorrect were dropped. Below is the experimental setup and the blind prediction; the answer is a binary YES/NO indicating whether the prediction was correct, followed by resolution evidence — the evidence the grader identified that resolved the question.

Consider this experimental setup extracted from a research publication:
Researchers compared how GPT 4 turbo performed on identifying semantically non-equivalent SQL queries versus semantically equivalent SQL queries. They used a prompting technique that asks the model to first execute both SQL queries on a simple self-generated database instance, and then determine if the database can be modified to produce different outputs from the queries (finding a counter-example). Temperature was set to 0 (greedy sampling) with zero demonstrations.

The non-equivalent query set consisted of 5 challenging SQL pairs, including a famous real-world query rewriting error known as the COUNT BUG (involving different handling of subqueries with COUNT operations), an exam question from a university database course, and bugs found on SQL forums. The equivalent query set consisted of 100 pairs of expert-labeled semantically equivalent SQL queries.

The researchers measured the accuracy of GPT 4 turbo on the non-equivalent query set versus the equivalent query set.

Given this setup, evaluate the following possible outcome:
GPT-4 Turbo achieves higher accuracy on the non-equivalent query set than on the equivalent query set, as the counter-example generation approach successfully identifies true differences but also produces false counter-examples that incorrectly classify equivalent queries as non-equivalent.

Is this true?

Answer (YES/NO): YES